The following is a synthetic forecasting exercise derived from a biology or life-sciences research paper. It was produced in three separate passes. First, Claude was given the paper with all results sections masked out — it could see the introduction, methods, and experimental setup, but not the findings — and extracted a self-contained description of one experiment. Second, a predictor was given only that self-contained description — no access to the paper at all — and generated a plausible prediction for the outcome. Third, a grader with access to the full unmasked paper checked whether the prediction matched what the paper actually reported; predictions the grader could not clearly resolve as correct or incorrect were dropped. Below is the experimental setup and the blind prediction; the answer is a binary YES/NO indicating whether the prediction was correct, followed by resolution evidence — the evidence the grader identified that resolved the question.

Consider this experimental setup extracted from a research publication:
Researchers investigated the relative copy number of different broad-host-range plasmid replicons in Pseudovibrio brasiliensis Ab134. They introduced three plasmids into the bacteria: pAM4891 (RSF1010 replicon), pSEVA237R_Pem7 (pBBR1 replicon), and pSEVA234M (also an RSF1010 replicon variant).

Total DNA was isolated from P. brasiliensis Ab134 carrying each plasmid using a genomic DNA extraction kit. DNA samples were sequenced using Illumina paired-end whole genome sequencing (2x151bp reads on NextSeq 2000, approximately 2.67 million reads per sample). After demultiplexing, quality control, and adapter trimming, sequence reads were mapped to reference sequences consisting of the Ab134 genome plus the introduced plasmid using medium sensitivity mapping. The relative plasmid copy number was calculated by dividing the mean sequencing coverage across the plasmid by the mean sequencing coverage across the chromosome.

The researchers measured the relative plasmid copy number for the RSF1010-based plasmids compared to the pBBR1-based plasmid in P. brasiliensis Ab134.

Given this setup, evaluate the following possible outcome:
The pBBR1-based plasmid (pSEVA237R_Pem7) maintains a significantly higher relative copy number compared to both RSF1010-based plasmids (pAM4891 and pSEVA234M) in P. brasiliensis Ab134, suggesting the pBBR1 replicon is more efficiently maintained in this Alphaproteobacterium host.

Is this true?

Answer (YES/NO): NO